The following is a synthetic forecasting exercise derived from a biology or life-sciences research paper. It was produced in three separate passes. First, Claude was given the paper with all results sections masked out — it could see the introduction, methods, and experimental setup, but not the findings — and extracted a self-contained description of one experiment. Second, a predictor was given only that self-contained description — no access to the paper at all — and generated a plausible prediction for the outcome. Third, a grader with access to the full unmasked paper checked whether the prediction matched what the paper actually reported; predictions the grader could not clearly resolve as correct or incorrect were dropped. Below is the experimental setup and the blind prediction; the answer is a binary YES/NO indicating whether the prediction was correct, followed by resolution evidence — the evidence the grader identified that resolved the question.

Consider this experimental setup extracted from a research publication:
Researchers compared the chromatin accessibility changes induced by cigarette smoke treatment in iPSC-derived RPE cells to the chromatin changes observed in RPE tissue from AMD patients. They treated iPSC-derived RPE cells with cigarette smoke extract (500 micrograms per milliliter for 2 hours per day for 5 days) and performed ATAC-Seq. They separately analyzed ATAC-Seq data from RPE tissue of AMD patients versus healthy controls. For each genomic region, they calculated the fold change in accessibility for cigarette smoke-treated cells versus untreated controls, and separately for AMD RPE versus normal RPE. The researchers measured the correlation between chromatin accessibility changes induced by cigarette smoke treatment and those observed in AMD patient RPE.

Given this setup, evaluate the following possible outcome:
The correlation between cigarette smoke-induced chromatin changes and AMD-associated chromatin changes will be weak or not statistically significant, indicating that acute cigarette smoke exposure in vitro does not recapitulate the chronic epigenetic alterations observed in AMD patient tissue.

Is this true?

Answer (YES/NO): NO